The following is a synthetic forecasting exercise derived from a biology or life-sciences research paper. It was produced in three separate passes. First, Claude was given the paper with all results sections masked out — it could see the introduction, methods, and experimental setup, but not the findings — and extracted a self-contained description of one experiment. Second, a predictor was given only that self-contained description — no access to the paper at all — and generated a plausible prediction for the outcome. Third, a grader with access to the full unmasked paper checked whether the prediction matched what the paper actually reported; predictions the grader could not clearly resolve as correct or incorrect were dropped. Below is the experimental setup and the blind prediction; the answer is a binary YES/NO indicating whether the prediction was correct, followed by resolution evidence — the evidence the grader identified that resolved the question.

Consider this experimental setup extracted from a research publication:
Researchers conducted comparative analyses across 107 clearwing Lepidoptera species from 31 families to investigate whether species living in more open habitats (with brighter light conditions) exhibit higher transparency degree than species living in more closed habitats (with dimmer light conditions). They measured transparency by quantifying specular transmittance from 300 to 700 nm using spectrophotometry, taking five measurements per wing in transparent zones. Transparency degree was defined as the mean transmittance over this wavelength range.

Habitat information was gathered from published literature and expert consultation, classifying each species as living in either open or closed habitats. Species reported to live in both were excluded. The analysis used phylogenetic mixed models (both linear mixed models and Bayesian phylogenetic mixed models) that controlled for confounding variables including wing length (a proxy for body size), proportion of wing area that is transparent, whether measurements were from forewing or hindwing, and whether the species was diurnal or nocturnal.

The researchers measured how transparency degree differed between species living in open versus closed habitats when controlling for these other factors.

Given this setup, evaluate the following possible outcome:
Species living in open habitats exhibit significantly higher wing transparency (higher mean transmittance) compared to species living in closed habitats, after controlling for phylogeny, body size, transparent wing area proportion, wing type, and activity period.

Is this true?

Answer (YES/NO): NO